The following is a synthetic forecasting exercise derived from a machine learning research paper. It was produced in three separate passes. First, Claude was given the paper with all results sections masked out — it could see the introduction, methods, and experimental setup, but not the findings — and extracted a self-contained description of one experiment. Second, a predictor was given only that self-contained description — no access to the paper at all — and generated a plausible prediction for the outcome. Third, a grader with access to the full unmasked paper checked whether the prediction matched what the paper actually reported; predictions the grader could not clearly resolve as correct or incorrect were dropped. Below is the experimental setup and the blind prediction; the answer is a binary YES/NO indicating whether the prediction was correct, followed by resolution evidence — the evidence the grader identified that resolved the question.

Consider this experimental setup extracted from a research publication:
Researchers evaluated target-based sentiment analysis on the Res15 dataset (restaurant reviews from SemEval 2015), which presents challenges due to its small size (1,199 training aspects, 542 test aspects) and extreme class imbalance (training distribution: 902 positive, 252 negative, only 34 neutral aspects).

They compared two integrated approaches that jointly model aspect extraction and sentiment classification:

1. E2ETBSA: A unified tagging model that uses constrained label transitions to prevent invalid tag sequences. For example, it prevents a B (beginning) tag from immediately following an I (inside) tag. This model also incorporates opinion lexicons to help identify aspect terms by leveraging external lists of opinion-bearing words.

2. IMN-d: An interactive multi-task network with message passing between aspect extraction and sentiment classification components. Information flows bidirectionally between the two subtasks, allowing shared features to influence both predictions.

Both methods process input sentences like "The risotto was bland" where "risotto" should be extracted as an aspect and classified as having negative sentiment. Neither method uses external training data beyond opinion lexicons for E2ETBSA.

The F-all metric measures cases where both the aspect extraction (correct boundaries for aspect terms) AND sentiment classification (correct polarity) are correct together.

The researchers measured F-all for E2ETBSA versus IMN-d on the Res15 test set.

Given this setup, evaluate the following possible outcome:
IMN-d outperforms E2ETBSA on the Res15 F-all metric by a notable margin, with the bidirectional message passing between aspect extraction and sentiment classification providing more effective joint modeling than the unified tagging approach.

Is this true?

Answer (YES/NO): YES